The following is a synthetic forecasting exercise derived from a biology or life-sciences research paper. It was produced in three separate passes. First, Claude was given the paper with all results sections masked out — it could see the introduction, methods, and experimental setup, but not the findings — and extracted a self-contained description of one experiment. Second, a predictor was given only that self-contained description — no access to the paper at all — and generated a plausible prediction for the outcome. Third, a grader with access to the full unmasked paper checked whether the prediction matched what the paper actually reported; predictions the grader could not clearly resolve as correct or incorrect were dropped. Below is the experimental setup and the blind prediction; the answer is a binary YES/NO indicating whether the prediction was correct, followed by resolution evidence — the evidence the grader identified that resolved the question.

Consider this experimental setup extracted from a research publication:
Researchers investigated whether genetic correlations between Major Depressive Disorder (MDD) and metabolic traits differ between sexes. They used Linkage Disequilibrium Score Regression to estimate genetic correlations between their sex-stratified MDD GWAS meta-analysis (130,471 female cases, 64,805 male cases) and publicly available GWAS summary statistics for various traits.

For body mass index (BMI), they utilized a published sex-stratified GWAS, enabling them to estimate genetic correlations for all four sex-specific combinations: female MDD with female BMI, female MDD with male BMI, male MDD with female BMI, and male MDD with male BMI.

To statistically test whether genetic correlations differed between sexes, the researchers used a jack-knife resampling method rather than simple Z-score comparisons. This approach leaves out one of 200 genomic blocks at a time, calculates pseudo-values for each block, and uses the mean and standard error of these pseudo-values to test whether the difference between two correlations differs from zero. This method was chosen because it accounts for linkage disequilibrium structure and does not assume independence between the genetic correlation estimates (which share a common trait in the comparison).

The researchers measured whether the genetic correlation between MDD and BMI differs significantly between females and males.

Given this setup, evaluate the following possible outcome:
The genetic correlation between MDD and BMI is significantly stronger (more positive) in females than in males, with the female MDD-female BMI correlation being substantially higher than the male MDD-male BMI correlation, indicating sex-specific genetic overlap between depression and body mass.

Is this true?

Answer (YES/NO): YES